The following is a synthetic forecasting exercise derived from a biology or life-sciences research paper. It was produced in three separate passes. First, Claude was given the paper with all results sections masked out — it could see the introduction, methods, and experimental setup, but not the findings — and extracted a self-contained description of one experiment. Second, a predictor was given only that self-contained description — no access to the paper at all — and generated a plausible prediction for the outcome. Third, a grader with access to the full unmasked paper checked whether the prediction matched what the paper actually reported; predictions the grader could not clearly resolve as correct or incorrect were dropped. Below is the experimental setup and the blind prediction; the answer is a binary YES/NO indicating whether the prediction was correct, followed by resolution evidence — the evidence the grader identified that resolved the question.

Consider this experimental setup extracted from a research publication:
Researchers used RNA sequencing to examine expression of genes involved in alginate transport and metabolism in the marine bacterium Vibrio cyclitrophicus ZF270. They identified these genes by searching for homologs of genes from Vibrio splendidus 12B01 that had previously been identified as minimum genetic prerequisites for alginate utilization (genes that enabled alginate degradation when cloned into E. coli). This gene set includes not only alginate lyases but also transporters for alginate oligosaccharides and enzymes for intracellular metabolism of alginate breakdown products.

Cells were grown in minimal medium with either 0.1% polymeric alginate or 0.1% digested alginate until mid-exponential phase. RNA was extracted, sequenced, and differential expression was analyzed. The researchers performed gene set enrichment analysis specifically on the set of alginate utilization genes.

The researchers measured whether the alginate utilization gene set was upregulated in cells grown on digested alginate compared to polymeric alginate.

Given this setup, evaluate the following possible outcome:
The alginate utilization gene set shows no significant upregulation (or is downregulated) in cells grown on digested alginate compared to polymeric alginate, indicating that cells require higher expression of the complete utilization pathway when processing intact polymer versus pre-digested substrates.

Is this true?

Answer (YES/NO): NO